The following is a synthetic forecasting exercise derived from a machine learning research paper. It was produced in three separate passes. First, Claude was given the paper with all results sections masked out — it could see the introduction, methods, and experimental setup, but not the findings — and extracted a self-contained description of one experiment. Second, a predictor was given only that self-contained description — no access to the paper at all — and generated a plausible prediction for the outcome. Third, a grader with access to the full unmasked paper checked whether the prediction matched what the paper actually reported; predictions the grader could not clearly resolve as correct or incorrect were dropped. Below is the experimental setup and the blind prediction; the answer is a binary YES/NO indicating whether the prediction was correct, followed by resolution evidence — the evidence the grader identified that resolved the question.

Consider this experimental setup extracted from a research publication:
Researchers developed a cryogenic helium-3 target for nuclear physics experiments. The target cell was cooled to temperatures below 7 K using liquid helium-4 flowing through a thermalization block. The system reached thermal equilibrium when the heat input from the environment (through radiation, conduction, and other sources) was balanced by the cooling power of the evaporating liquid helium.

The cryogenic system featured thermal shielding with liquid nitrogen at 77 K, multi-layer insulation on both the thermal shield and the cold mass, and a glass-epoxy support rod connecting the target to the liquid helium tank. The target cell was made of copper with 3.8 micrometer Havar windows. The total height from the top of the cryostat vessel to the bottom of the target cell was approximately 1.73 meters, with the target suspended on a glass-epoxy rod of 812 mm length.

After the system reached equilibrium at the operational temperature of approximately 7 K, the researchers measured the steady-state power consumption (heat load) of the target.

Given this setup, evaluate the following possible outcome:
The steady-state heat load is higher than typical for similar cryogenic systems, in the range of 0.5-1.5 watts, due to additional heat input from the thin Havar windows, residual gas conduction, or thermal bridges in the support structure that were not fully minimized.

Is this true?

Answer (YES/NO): NO